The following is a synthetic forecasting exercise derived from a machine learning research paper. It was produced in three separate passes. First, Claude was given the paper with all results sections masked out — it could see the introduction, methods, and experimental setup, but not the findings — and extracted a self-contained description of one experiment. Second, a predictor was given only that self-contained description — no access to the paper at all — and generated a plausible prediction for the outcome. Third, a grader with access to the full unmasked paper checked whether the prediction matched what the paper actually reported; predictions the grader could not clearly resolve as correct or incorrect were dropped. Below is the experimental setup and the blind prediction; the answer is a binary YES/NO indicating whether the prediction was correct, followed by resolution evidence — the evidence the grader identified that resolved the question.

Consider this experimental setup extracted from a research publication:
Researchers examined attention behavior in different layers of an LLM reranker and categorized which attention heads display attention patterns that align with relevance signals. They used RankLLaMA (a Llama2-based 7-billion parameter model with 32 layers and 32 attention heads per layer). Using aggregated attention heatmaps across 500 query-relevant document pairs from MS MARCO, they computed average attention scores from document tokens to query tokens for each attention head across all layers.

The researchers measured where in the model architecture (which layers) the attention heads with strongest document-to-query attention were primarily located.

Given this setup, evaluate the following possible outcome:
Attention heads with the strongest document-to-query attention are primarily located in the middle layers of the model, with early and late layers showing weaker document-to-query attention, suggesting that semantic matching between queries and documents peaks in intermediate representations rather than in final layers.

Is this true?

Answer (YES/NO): NO